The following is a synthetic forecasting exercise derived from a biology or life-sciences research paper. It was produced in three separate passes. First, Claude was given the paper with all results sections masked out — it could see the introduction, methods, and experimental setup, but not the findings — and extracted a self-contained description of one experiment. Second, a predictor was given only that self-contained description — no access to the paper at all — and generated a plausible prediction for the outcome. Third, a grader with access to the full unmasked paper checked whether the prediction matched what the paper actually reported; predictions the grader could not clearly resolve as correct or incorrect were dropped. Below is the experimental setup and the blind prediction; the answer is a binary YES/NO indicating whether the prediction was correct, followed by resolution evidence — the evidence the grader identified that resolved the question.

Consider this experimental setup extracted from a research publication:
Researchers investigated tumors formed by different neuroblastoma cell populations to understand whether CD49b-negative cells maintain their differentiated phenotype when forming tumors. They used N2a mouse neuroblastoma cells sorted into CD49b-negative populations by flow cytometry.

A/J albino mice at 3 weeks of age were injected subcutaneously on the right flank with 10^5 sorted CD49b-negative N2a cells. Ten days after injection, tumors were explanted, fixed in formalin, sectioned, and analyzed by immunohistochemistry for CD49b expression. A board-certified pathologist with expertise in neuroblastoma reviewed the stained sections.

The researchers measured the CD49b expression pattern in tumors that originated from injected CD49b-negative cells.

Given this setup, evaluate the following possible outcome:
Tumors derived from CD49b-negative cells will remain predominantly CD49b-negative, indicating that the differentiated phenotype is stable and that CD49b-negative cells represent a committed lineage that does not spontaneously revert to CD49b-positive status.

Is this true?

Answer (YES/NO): NO